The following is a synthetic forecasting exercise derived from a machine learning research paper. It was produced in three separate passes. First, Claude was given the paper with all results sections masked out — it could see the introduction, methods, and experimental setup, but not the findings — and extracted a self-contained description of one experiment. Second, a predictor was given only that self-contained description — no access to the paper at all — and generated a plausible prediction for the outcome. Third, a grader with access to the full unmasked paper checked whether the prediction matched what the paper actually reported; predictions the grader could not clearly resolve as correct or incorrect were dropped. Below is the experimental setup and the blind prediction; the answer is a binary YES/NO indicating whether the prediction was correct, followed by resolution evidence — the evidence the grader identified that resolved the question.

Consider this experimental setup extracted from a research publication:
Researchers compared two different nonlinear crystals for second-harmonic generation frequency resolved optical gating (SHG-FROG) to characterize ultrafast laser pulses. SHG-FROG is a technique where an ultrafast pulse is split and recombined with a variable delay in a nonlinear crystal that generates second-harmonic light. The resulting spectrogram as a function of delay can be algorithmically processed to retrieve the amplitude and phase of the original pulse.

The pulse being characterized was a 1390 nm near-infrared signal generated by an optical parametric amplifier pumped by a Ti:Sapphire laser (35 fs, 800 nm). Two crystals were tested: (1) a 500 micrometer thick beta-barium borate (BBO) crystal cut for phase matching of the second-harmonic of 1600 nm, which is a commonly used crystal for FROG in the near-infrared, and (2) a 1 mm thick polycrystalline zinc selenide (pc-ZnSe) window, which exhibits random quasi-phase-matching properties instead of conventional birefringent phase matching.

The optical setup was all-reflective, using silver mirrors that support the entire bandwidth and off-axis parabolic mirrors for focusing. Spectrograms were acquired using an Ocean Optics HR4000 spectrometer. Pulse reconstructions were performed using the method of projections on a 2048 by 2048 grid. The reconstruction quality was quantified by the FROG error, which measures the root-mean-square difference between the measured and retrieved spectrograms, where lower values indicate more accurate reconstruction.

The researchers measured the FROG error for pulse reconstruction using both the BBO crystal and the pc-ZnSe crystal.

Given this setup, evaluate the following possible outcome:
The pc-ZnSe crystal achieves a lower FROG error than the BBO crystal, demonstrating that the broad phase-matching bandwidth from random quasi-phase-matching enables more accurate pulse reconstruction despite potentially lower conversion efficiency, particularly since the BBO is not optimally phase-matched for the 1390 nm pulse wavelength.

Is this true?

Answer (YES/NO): NO